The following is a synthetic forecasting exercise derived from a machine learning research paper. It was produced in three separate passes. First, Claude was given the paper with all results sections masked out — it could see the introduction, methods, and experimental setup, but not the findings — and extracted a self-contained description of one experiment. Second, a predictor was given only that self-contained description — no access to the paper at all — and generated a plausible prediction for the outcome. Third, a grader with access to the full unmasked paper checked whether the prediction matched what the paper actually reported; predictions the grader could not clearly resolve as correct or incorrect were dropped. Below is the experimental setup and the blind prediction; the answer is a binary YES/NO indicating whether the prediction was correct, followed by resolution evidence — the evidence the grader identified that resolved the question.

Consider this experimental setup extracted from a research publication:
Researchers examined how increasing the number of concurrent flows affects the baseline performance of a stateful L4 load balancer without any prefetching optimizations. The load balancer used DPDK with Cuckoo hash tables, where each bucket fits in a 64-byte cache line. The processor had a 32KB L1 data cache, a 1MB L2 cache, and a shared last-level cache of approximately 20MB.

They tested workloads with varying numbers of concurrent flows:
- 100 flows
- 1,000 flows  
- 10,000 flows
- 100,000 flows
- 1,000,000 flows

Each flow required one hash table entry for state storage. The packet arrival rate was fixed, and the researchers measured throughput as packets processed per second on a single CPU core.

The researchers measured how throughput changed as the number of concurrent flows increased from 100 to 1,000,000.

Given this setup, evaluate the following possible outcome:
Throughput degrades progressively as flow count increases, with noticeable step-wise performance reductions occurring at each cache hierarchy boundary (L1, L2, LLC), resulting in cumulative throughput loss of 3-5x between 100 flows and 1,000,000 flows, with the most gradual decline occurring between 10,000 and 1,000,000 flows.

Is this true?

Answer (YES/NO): NO